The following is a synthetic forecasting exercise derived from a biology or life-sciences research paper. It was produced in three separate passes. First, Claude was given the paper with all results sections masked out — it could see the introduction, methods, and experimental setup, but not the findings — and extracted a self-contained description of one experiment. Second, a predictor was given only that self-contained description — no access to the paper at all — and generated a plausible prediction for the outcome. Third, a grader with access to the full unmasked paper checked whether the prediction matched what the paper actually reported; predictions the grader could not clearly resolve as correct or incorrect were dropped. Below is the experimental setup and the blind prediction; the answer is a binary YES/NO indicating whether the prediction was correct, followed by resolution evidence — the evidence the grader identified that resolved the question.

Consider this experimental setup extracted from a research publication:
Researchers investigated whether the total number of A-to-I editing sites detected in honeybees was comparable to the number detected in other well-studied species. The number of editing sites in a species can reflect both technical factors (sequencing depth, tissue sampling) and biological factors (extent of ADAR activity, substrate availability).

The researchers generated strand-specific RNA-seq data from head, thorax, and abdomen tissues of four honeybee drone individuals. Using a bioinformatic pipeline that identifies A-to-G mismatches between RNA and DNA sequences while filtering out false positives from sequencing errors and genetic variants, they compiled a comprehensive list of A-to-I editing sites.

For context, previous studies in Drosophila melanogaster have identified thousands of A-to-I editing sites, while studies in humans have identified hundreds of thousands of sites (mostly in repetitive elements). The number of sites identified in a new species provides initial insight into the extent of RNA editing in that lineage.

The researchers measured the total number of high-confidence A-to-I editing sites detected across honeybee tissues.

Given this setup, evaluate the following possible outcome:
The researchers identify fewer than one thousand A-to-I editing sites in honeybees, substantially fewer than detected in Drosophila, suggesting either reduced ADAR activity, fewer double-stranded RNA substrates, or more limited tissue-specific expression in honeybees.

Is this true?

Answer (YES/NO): YES